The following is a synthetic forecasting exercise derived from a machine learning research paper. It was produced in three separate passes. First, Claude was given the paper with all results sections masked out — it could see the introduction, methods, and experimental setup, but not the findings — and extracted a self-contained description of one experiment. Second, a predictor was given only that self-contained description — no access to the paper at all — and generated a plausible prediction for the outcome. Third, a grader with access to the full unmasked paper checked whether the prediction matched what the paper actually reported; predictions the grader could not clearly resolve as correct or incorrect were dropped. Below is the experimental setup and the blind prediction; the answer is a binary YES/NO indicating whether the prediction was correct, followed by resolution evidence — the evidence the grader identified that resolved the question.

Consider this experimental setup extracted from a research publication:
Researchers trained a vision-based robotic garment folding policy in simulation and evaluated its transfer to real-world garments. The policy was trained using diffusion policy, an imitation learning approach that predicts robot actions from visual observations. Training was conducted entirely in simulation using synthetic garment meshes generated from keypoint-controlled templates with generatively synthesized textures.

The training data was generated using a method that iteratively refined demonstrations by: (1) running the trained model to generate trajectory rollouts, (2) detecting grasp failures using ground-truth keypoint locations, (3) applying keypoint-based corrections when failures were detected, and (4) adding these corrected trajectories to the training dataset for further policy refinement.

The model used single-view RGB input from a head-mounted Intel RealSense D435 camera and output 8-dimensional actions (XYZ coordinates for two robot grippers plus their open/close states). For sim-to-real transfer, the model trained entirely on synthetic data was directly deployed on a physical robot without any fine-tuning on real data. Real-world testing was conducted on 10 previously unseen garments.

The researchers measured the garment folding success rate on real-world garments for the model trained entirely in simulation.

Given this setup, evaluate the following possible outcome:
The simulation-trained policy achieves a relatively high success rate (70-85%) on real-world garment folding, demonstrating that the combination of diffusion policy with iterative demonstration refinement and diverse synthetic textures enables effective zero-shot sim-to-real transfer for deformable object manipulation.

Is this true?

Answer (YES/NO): YES